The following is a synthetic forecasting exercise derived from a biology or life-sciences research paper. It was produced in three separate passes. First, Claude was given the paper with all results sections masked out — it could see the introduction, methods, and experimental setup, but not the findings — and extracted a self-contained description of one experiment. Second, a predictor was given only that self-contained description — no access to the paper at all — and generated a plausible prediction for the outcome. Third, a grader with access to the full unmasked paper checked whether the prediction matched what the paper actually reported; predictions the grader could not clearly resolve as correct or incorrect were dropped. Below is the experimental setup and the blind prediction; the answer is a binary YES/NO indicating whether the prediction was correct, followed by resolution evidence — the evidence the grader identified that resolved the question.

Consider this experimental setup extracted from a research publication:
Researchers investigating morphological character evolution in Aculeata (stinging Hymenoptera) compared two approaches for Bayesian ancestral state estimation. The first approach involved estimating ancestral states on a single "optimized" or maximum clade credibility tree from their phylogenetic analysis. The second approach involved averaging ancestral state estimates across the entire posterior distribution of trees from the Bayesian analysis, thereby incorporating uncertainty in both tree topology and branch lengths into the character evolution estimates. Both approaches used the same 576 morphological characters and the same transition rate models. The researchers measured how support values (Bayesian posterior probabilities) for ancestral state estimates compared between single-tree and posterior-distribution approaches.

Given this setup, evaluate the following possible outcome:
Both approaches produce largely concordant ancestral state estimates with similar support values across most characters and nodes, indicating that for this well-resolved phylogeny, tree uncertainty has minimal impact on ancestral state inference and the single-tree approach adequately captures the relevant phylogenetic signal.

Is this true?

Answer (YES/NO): NO